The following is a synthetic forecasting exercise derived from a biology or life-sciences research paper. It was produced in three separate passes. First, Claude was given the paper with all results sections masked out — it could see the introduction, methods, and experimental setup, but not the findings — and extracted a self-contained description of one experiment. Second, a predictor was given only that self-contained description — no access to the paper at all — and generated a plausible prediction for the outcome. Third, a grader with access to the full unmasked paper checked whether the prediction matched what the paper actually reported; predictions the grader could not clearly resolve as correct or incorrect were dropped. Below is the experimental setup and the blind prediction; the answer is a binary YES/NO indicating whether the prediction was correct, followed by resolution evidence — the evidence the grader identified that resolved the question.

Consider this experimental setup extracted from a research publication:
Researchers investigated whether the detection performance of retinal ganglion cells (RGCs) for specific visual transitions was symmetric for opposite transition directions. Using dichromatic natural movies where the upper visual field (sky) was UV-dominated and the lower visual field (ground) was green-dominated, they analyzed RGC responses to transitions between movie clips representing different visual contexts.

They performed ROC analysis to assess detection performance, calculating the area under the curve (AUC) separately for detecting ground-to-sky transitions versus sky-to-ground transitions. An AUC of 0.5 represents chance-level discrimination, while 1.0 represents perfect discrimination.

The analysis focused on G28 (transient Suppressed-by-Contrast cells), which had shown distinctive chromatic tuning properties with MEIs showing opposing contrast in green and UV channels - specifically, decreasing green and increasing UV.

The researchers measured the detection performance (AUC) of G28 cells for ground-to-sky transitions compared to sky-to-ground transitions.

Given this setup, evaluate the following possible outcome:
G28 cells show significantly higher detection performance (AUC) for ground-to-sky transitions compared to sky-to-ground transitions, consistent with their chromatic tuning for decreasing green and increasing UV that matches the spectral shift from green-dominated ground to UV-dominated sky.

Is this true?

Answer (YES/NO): YES